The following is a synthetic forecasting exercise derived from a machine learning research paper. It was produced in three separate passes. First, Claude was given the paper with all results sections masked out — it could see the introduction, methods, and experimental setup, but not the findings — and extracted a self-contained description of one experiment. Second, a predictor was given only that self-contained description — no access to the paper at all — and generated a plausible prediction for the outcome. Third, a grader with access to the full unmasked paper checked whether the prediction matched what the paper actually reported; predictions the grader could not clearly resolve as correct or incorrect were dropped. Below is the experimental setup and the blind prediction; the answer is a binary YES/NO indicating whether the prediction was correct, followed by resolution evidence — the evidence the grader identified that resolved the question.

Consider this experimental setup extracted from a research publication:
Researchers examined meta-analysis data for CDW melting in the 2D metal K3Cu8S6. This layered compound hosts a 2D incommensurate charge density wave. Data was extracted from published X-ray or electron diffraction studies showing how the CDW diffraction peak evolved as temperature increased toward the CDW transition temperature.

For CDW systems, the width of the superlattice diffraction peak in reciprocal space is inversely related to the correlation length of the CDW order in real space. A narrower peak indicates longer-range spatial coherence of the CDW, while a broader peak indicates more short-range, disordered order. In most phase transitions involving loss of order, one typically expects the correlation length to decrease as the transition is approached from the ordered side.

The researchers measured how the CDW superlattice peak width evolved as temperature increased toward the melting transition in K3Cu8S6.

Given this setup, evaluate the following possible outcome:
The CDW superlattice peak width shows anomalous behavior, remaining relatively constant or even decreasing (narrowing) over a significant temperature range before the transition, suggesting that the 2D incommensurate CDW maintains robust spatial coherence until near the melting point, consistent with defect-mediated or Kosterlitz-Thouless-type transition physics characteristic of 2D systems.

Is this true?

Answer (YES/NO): YES